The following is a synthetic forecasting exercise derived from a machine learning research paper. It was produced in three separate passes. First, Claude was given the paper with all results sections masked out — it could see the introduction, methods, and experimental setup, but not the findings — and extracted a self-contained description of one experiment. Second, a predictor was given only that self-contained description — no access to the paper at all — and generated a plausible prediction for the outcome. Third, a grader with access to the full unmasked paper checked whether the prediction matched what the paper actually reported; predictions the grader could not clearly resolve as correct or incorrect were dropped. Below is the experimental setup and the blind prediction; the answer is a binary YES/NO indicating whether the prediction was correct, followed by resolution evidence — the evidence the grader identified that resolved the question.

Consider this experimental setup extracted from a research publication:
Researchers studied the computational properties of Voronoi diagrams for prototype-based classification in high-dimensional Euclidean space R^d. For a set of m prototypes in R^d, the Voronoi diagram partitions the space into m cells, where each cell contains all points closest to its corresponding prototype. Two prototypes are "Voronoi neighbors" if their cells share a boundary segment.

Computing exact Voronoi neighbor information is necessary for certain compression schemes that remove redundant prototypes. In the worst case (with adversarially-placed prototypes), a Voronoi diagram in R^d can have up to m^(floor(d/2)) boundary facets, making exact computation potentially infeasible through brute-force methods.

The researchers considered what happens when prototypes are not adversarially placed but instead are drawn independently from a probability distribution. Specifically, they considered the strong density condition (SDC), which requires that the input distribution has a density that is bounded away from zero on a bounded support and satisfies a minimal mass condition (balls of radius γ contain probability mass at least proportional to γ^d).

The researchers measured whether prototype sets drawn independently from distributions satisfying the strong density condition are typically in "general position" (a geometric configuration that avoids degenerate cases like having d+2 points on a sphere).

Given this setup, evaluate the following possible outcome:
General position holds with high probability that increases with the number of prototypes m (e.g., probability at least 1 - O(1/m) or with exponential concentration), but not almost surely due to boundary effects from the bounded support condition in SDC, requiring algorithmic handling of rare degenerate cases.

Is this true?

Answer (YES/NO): NO